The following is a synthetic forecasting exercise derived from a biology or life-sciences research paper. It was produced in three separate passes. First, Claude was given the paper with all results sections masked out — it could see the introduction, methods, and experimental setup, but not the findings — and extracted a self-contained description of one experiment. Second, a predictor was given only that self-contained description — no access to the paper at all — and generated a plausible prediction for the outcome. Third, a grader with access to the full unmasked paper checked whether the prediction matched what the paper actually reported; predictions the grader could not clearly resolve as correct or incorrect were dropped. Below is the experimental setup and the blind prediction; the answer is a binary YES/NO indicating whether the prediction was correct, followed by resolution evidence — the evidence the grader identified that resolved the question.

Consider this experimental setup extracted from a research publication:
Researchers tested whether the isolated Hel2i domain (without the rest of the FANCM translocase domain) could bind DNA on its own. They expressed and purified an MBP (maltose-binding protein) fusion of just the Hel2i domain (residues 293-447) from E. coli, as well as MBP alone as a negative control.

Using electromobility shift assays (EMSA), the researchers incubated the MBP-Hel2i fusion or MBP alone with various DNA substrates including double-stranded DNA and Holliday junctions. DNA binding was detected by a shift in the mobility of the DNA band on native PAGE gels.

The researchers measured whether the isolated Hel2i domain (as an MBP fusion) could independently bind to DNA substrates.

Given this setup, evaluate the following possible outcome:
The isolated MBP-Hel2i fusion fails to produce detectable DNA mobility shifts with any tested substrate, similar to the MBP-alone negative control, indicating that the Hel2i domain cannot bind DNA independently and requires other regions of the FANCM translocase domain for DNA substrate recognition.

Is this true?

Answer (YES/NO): NO